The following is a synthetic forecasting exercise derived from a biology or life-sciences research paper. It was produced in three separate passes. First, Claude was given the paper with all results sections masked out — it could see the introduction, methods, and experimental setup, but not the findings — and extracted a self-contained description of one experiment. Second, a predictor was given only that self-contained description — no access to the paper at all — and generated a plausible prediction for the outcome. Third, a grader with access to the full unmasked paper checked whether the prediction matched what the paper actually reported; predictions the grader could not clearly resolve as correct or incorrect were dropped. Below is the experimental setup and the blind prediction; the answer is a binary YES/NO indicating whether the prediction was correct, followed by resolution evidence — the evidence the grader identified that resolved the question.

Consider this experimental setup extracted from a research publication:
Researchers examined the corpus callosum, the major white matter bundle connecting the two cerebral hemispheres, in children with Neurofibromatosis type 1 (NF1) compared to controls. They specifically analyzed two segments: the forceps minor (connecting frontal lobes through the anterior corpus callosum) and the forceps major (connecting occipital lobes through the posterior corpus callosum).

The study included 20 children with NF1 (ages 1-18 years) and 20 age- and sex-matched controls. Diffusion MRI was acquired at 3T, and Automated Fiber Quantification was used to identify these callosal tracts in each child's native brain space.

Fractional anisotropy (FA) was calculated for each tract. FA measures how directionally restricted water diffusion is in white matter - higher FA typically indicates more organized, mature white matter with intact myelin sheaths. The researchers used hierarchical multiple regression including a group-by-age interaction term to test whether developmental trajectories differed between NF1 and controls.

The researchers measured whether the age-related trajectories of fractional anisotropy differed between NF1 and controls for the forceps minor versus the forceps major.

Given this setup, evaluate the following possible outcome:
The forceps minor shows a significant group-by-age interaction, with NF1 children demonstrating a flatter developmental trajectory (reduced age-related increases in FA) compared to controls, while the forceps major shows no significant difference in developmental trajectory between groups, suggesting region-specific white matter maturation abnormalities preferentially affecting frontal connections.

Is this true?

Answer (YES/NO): NO